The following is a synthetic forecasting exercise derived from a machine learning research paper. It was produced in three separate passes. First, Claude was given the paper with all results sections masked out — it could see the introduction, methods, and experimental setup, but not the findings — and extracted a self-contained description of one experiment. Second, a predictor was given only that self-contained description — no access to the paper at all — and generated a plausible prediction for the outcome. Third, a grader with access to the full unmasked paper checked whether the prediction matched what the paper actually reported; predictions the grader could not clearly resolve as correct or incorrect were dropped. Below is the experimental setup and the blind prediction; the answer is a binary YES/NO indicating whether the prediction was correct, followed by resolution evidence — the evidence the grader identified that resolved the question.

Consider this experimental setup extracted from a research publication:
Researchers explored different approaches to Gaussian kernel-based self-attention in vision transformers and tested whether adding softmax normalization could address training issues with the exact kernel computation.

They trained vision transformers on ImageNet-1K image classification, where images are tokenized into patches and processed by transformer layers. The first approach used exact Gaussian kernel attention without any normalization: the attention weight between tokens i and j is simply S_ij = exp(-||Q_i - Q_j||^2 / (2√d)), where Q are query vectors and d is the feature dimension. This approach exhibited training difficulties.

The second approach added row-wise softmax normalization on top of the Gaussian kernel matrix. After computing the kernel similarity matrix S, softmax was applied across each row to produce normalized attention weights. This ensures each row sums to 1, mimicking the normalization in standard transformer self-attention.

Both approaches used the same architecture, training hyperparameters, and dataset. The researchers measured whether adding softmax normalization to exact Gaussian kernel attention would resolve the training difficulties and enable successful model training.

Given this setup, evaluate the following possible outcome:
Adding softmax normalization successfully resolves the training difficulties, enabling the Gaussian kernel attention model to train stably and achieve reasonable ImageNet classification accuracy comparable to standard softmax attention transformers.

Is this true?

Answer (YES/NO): NO